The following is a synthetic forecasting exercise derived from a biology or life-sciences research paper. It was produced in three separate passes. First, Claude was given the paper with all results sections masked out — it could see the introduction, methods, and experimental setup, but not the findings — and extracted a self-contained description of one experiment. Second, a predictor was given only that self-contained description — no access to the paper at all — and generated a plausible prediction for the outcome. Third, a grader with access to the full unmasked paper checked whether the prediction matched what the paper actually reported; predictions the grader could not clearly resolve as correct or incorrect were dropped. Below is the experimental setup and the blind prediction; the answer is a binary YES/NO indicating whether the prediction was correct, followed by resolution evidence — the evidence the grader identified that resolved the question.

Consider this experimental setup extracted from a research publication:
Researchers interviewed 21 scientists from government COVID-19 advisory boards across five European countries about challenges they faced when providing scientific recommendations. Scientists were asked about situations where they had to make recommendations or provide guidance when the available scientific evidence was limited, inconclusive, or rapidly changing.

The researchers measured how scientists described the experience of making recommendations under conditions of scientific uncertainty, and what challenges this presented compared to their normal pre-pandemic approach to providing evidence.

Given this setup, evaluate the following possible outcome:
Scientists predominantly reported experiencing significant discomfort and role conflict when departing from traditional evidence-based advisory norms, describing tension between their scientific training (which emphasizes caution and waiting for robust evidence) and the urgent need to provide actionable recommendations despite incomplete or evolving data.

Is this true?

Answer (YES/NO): NO